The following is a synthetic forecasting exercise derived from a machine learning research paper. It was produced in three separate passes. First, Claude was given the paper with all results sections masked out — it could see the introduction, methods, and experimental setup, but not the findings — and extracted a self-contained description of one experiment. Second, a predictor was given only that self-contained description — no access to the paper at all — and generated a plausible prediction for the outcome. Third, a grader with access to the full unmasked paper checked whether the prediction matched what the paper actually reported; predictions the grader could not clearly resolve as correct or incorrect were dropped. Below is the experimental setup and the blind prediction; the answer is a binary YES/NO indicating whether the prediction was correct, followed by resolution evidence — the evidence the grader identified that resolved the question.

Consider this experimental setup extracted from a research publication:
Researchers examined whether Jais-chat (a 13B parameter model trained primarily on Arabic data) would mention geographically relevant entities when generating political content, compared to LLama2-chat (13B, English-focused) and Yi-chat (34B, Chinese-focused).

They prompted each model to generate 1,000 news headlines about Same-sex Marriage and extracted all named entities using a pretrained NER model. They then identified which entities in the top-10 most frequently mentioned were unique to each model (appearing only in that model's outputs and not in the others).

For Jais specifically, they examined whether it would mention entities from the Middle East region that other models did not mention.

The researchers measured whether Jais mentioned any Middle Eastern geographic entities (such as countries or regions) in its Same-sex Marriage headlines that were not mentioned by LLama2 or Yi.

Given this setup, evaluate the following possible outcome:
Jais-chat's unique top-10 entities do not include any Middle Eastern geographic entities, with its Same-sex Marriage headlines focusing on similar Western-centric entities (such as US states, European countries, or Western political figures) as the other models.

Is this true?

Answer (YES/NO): NO